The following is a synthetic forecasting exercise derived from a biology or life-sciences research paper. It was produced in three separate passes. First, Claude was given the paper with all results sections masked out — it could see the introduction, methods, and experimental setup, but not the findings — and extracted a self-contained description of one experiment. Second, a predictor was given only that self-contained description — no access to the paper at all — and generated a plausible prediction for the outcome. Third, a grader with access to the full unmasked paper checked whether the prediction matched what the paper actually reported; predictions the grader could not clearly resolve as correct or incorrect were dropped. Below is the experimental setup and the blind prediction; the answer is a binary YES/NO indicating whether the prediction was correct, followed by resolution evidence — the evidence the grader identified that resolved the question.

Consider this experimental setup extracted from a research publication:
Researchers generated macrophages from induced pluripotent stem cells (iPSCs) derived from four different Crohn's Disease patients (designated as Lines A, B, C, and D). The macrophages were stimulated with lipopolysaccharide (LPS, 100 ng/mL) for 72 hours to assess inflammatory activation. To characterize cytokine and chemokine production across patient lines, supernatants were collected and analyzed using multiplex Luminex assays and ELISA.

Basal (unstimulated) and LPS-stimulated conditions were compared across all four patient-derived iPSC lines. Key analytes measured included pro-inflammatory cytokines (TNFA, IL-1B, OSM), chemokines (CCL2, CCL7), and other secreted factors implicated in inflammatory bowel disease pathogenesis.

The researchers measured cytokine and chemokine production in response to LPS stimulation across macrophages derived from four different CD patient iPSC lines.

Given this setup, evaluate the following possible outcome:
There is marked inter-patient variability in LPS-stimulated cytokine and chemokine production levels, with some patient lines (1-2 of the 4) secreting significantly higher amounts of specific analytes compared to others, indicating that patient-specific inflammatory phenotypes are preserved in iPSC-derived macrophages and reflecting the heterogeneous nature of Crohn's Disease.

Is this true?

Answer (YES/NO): NO